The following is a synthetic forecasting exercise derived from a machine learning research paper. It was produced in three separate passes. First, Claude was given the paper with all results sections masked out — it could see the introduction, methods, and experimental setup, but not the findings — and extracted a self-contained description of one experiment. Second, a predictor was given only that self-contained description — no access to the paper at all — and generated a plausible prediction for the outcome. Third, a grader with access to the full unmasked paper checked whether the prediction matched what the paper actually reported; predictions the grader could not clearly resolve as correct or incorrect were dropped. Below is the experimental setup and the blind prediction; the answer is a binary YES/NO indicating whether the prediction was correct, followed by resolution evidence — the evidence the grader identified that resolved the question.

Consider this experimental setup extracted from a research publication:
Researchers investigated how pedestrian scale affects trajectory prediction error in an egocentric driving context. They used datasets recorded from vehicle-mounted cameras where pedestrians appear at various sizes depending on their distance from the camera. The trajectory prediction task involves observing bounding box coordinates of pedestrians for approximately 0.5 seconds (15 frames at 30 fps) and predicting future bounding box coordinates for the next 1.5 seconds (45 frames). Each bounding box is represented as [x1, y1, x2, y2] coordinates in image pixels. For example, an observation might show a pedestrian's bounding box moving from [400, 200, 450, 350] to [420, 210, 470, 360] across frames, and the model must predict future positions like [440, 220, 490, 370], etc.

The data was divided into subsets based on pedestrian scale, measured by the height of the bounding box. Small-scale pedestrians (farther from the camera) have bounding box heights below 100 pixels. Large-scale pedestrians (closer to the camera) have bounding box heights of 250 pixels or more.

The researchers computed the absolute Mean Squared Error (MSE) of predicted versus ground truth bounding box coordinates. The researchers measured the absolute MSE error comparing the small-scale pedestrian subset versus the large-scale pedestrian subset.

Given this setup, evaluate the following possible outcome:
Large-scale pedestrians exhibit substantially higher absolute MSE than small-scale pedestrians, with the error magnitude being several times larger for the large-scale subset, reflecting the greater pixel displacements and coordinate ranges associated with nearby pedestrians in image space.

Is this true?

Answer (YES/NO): YES